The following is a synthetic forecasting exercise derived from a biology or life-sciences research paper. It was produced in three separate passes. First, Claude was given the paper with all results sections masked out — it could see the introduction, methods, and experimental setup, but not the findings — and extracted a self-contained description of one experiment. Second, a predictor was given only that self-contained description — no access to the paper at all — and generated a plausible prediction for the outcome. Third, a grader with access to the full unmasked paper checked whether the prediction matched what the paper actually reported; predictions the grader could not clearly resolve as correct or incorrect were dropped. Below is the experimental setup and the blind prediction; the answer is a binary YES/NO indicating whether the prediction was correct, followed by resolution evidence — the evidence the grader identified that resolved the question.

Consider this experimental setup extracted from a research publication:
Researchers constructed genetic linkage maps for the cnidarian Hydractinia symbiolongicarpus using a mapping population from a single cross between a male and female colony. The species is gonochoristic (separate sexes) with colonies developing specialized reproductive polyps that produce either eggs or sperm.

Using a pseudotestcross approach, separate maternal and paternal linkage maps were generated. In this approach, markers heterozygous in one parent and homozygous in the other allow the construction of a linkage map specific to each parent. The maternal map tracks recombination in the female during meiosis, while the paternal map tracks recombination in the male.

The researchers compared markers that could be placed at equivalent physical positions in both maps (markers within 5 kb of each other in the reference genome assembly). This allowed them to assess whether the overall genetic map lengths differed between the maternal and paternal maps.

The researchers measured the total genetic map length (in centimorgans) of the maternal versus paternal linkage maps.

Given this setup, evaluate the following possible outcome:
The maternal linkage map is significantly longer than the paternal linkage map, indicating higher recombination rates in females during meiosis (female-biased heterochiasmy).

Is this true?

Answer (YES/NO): YES